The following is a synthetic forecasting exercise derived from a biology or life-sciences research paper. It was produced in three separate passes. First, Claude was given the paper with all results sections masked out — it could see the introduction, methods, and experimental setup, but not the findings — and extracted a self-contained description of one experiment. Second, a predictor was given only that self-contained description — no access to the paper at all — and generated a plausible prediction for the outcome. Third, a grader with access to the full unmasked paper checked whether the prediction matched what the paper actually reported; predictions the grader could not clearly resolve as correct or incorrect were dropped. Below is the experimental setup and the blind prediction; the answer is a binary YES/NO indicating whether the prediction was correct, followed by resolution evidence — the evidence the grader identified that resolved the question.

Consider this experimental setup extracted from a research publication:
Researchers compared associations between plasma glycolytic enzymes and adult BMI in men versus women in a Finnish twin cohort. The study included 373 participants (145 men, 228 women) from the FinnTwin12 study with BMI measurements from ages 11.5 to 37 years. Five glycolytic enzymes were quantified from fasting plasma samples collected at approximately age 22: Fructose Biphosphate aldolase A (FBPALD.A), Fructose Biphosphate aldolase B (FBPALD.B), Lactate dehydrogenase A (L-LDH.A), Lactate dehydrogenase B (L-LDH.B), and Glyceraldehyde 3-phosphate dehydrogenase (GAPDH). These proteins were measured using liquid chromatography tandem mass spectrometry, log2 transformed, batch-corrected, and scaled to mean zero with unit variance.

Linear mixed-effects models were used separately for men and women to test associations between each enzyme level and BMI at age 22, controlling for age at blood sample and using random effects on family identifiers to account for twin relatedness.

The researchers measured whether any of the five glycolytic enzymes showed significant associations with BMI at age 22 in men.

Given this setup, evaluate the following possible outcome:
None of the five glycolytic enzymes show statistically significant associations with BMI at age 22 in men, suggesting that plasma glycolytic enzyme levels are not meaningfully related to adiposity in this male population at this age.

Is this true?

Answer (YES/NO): NO